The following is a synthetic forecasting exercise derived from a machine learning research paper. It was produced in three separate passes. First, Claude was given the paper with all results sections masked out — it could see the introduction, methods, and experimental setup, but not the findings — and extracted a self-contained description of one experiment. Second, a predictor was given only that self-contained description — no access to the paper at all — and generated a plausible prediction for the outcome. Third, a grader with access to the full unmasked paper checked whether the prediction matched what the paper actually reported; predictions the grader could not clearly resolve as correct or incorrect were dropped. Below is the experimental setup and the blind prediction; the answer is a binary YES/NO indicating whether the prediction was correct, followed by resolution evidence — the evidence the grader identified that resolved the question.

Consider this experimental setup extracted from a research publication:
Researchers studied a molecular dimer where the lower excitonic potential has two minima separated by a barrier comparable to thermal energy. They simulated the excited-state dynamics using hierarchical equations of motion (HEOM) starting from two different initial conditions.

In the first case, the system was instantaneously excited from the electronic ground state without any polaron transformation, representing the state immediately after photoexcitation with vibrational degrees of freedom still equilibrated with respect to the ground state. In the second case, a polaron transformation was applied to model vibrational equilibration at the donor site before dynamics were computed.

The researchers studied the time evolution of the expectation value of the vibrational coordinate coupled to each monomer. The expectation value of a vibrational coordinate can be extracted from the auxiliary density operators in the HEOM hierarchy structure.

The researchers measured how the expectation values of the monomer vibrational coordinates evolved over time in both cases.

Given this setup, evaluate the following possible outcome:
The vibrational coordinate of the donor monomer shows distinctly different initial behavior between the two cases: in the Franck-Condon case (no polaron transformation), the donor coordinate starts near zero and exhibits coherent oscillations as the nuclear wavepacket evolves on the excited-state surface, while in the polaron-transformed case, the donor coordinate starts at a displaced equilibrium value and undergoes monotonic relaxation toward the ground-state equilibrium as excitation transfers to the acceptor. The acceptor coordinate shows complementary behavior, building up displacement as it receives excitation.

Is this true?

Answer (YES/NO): NO